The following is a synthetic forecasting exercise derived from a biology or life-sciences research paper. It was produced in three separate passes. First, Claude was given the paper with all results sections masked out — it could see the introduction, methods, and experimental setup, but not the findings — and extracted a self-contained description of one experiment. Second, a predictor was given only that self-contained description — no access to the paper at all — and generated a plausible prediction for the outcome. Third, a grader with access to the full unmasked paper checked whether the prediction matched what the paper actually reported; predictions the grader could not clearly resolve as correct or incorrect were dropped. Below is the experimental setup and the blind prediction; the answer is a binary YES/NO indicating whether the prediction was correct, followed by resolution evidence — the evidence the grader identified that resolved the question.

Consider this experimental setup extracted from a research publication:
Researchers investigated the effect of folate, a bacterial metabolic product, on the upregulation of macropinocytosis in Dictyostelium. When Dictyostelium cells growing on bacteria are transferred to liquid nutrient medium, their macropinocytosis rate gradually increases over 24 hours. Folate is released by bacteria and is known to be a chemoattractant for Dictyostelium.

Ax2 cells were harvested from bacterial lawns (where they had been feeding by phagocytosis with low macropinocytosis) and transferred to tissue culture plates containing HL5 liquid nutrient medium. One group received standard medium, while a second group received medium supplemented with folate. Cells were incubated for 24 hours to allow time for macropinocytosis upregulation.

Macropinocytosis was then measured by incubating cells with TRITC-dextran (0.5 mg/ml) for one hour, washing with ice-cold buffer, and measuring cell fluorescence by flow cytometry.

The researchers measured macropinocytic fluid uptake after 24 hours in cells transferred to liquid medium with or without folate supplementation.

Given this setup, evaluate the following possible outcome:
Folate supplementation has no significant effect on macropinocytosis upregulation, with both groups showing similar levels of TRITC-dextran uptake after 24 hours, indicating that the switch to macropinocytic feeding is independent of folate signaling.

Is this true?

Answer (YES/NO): NO